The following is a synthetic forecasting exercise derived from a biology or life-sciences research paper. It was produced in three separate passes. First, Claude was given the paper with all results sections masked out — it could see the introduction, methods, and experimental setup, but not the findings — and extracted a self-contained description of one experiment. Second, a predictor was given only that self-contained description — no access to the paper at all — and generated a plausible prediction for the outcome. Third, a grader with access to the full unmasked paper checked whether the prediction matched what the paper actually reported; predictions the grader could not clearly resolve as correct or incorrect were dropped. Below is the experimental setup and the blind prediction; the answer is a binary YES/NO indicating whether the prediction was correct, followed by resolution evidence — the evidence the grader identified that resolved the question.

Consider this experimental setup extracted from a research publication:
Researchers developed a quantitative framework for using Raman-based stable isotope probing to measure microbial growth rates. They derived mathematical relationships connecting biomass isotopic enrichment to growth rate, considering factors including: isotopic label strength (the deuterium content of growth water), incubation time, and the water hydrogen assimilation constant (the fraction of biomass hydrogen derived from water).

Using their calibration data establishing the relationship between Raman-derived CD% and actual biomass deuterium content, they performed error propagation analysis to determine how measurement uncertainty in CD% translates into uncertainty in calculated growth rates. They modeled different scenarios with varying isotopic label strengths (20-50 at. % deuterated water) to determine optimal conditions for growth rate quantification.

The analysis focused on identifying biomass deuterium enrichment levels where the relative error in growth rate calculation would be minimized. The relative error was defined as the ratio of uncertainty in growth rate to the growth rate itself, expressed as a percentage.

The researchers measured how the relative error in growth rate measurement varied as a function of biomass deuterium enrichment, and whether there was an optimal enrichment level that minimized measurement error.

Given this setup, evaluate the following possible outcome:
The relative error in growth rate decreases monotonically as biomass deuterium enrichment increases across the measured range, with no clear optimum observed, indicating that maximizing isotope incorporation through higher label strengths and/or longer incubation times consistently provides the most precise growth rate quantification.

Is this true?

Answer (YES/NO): NO